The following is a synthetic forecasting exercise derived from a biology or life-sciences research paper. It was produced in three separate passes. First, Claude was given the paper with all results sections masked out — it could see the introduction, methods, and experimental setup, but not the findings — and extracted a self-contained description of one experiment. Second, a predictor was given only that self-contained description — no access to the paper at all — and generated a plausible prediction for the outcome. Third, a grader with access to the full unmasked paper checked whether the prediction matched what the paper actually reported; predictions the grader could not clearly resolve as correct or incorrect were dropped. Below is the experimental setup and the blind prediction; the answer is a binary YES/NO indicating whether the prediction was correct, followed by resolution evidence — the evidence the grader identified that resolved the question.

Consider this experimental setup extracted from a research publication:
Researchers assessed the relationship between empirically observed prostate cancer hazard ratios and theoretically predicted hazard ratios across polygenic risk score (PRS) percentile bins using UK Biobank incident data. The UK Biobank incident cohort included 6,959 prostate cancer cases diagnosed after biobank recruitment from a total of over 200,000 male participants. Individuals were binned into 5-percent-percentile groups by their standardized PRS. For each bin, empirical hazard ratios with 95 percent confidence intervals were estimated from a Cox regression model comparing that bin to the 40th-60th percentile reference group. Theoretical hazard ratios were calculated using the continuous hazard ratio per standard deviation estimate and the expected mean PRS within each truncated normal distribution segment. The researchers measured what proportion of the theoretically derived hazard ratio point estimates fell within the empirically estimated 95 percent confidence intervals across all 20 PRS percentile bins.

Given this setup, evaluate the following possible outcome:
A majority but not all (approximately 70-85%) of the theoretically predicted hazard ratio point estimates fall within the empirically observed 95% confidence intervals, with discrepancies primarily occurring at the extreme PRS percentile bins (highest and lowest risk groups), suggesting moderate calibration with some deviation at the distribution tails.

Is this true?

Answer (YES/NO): NO